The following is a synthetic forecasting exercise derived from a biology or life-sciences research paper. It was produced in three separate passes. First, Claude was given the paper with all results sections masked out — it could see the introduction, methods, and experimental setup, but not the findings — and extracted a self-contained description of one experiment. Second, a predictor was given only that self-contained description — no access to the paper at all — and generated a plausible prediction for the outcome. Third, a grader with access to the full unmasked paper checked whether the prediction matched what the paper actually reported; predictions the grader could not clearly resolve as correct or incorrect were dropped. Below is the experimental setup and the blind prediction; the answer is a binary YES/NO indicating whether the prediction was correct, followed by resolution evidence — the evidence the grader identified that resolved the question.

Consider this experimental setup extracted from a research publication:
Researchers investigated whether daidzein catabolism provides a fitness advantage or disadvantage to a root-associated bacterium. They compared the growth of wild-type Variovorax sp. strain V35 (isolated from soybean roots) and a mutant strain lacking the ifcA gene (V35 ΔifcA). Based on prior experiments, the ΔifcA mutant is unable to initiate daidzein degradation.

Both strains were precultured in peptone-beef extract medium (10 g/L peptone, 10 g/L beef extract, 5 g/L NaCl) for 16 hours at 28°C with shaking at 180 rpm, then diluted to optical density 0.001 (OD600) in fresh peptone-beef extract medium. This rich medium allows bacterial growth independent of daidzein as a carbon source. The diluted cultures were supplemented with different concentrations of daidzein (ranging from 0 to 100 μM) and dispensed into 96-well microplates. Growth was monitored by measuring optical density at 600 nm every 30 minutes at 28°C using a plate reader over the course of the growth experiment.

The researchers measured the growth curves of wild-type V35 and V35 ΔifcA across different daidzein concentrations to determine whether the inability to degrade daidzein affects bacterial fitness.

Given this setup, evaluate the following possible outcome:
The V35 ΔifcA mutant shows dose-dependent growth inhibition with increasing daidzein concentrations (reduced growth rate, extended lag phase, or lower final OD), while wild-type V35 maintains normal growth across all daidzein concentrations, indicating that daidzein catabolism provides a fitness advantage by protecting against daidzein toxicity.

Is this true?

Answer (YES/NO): YES